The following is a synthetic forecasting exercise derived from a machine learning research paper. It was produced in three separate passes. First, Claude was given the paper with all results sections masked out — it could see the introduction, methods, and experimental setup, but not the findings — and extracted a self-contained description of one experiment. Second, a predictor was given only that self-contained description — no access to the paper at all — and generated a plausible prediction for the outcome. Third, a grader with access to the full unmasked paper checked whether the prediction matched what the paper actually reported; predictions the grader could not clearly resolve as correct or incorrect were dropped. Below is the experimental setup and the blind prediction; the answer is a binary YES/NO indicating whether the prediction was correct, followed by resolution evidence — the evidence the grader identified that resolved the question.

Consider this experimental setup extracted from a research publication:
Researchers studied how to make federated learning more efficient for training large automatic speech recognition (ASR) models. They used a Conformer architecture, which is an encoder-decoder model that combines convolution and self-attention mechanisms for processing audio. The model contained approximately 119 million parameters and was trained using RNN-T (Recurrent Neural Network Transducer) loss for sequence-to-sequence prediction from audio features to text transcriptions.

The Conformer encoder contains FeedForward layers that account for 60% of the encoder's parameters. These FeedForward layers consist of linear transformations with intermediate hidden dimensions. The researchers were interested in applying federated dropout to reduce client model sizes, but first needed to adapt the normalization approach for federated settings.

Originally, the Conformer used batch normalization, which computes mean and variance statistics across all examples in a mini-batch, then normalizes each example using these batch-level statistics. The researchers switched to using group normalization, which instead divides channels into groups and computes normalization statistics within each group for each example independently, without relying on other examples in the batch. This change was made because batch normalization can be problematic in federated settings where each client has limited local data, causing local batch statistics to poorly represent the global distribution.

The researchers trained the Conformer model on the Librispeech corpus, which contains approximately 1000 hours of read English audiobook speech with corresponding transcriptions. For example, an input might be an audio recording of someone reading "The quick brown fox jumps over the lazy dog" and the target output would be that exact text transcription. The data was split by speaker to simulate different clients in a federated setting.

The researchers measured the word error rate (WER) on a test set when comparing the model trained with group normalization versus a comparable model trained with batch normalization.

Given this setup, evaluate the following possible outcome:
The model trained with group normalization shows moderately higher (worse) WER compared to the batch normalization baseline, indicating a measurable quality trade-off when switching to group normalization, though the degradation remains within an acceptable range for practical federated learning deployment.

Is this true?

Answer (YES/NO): NO